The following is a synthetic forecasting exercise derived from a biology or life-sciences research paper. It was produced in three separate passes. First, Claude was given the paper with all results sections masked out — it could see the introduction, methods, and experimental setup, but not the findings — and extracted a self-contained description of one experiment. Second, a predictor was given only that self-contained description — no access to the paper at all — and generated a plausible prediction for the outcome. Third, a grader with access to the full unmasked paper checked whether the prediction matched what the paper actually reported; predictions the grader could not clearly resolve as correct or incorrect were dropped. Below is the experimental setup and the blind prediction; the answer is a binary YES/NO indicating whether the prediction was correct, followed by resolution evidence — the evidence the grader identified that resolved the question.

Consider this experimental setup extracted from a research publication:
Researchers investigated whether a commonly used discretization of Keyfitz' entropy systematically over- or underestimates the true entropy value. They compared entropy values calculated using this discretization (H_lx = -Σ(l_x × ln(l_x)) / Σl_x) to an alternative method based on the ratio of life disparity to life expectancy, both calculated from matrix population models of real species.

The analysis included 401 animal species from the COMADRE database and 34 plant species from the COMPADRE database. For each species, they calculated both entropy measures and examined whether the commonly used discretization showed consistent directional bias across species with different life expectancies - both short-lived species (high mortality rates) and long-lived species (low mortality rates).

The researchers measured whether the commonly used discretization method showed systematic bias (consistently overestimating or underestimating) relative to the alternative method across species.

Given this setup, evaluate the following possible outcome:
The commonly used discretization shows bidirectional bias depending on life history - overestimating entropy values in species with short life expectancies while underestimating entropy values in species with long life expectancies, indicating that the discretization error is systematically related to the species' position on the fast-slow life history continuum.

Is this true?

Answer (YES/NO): NO